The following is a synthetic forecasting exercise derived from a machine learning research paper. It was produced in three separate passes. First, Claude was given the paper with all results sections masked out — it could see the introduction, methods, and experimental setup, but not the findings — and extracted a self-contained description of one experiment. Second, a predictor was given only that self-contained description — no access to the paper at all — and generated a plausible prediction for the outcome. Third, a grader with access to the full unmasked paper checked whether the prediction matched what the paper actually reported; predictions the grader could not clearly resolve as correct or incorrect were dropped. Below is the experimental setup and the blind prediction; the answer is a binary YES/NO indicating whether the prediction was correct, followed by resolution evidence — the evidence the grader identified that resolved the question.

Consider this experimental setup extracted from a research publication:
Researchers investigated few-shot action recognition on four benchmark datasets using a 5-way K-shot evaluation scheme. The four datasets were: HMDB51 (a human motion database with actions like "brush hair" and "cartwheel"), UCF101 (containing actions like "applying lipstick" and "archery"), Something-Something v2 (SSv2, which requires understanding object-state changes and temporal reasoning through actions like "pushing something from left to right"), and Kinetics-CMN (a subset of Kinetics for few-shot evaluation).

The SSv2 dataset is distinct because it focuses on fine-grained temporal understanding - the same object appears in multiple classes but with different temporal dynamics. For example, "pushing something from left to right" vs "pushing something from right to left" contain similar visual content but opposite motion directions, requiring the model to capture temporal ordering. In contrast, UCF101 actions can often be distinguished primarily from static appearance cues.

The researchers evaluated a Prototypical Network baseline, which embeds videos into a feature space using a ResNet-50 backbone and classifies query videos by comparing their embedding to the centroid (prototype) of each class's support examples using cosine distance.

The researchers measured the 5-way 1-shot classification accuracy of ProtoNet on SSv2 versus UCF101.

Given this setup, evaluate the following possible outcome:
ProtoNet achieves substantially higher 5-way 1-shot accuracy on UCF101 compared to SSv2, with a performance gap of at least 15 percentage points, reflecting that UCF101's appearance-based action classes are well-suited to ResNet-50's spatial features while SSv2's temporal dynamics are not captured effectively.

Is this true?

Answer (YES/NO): YES